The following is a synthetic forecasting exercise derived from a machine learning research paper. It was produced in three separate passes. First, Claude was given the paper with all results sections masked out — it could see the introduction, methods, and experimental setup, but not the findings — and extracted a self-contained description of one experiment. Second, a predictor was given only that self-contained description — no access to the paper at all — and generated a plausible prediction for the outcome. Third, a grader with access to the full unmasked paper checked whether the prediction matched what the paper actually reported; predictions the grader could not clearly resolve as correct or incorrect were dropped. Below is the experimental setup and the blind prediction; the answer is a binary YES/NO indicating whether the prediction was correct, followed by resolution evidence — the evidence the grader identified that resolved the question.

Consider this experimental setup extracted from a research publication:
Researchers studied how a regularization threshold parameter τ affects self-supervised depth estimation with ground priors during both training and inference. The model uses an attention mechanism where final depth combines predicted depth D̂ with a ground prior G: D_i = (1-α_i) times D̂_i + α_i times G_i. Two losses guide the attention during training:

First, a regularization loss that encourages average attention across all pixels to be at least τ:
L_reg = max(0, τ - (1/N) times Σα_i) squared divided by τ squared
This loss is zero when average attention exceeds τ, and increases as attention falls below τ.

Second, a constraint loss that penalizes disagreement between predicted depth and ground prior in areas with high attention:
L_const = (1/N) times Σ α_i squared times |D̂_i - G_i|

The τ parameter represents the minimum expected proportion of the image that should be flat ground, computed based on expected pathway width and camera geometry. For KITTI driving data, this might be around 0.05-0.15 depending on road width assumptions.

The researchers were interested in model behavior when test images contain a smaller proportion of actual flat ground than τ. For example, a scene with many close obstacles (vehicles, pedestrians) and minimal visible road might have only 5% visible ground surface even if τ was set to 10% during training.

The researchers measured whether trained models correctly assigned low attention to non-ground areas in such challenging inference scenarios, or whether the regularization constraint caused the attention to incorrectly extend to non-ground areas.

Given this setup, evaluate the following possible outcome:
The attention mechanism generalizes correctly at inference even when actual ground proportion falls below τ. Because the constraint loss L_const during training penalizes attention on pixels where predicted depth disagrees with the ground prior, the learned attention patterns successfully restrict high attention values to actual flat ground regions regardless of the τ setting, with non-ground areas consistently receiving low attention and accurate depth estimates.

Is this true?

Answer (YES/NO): YES